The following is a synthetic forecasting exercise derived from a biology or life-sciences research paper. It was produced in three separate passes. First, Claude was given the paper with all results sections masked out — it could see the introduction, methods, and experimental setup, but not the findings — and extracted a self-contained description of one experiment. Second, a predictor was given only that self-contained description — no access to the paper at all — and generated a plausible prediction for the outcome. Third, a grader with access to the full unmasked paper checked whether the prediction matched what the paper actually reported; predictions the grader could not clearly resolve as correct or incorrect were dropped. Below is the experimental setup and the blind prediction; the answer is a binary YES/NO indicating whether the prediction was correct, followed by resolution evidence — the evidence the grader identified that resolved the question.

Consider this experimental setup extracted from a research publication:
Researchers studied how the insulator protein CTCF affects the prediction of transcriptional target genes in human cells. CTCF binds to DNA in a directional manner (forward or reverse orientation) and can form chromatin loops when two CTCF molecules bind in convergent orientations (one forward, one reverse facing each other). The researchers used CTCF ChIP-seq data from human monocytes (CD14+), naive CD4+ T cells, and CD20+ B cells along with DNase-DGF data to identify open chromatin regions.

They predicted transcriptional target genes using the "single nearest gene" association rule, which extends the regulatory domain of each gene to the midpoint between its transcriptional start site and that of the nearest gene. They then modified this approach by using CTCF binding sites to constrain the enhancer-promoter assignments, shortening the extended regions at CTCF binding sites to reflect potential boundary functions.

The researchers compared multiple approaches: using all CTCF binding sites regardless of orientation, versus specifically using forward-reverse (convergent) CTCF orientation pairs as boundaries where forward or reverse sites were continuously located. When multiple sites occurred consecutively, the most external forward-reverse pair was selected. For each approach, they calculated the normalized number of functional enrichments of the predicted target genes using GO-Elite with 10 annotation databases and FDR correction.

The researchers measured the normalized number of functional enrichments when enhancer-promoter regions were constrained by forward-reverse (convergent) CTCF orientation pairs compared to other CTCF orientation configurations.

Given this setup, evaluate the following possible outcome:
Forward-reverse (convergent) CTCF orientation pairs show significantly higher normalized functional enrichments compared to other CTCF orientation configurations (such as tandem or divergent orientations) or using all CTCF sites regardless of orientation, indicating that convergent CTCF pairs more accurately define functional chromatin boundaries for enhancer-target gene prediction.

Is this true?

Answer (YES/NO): YES